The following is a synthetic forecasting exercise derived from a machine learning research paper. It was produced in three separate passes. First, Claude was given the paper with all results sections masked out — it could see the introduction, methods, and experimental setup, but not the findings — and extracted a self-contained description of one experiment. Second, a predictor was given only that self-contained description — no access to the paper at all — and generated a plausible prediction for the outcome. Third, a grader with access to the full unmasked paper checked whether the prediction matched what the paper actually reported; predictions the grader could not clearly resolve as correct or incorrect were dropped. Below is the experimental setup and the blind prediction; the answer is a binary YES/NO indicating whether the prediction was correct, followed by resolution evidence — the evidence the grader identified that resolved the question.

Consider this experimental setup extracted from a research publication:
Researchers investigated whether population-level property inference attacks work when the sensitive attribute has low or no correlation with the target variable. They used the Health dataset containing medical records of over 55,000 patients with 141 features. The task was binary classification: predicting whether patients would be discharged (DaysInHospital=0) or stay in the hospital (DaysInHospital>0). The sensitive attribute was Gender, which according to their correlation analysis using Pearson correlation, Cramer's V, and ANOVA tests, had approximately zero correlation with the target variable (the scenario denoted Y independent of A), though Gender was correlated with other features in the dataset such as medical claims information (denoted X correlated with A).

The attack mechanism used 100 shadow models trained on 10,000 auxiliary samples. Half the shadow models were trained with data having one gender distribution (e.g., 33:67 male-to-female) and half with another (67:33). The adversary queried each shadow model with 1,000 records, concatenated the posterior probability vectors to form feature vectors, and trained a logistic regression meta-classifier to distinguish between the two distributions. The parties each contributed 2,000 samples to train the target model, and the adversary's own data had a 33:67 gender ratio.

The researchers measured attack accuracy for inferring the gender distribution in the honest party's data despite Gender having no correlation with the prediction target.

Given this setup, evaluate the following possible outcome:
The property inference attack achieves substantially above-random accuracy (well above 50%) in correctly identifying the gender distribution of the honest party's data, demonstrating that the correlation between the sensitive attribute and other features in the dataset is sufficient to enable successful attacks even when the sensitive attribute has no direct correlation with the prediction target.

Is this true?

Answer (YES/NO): YES